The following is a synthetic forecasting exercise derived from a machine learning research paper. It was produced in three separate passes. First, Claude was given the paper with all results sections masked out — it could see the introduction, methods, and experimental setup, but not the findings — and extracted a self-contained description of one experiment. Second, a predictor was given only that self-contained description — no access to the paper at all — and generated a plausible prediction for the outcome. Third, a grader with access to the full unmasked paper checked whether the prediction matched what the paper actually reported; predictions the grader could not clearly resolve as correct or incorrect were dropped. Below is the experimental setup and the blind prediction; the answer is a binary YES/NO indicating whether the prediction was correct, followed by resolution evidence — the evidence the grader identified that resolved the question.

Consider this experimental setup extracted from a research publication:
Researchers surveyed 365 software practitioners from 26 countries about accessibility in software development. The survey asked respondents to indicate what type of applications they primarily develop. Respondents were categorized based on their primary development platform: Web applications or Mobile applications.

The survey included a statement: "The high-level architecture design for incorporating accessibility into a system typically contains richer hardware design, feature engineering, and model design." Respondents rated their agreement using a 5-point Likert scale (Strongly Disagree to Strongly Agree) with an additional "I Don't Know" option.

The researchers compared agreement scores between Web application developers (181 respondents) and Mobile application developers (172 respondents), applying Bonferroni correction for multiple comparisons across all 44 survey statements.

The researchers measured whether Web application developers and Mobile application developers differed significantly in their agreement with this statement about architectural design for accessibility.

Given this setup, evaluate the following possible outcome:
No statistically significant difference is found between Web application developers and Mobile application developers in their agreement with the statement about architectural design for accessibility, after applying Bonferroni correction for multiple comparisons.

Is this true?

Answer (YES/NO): NO